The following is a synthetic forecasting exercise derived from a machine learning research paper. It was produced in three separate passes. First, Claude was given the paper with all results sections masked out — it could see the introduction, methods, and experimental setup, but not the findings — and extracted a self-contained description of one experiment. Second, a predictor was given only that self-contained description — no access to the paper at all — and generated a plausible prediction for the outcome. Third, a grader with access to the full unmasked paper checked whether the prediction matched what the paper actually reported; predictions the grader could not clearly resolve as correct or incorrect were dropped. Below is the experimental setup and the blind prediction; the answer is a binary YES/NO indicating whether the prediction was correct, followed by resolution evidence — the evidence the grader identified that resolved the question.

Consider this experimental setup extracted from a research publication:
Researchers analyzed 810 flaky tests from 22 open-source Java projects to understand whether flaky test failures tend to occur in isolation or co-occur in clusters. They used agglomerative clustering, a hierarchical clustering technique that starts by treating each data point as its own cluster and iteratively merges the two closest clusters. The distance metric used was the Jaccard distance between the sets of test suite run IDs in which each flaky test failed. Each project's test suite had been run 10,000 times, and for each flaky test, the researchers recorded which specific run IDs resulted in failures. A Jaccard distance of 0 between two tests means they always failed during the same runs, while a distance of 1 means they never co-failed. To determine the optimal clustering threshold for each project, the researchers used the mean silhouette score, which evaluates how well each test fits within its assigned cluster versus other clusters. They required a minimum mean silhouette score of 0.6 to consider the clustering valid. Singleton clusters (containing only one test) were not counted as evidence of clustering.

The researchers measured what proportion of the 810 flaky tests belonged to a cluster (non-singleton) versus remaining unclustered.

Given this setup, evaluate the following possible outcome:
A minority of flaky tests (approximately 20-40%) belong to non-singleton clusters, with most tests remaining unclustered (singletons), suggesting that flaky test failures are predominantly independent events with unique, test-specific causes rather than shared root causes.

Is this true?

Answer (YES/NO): NO